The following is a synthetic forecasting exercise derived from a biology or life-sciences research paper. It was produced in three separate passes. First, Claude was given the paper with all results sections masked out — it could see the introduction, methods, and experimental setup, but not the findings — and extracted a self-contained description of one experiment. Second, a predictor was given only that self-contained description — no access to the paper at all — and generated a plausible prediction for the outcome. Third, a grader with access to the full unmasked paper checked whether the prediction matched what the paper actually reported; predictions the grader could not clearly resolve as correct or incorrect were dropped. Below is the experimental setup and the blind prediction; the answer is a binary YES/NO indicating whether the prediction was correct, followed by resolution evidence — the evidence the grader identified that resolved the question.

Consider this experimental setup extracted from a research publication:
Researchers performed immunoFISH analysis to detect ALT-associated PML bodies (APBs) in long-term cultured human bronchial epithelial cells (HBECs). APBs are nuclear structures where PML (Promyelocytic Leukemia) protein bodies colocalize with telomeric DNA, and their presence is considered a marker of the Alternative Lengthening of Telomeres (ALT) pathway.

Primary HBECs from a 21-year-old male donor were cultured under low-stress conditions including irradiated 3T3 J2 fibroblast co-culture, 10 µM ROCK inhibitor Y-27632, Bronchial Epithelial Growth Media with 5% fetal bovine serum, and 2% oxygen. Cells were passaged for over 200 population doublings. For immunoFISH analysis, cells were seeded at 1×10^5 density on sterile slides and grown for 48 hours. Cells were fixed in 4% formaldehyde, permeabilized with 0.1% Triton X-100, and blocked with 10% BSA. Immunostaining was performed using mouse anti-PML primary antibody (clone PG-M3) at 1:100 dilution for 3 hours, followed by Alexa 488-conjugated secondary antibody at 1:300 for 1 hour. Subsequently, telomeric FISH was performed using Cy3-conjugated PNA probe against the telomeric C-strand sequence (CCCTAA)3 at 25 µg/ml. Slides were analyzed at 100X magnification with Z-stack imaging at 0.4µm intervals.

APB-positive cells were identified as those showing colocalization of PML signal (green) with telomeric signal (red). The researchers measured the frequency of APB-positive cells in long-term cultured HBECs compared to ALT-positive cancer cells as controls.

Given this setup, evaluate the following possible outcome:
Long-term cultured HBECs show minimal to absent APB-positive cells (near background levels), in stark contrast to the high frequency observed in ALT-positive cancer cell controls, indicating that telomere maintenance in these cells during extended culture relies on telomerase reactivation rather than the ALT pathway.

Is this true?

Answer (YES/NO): YES